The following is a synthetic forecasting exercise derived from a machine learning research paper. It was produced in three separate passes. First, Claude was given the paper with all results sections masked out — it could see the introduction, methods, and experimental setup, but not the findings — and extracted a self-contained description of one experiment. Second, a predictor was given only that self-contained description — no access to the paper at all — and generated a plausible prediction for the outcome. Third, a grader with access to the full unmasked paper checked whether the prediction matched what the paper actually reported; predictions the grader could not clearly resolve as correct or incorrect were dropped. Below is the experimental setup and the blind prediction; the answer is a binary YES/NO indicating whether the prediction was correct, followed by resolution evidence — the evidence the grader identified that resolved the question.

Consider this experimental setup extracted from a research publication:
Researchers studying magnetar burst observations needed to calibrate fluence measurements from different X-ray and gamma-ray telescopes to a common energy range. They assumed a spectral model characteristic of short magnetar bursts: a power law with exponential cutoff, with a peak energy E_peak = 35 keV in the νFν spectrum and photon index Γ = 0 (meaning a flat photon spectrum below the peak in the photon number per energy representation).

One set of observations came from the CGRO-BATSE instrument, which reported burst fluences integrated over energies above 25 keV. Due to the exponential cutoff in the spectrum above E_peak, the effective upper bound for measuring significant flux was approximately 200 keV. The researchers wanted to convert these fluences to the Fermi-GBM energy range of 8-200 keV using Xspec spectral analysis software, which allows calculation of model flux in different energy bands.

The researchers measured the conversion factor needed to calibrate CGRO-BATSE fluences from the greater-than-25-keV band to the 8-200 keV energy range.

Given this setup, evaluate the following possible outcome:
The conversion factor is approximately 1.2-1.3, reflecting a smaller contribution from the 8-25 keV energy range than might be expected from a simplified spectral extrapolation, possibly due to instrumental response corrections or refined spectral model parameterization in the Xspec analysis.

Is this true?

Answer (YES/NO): NO